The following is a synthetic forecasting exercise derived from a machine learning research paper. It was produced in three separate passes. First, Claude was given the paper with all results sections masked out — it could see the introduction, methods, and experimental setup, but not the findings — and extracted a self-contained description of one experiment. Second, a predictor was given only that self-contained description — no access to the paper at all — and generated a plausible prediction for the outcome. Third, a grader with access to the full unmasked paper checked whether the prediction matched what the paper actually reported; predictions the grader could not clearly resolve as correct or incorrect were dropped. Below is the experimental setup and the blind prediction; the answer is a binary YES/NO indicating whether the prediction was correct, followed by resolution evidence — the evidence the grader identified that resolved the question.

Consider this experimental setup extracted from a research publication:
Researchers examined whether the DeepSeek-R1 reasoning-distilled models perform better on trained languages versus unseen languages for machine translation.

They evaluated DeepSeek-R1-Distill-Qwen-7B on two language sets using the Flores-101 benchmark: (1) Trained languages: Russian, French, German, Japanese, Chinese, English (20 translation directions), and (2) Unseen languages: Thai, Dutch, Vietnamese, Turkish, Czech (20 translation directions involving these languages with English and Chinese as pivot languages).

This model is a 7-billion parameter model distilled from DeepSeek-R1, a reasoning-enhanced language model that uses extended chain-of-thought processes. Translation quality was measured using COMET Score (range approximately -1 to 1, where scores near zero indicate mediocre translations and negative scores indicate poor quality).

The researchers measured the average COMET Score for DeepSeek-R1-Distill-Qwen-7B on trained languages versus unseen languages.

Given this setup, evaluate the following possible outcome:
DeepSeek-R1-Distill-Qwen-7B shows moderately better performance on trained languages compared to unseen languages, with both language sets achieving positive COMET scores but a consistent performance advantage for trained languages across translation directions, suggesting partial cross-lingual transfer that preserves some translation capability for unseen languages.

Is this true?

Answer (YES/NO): NO